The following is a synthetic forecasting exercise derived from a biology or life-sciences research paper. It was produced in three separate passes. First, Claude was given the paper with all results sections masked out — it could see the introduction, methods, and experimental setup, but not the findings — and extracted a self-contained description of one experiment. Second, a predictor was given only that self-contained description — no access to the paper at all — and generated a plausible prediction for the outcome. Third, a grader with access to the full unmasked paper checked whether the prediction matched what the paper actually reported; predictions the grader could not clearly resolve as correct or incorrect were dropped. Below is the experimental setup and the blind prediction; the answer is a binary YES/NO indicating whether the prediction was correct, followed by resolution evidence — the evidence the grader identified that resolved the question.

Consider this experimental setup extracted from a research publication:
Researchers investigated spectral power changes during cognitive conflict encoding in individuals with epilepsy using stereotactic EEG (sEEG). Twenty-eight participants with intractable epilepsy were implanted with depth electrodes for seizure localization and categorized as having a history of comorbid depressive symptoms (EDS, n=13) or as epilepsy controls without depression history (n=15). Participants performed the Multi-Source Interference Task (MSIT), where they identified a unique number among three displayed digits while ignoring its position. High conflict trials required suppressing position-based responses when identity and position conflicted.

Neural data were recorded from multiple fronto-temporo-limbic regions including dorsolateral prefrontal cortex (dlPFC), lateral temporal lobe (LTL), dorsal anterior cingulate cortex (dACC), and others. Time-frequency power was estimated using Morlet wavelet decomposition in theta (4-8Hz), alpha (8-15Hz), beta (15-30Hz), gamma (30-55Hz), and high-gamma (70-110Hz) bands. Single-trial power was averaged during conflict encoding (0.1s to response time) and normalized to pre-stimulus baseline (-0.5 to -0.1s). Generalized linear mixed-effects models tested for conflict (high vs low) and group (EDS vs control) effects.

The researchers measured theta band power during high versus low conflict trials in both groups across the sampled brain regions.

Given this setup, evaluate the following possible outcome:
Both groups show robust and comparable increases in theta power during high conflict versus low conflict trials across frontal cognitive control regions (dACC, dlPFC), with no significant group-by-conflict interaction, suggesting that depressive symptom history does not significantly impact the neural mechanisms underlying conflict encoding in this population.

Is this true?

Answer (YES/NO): NO